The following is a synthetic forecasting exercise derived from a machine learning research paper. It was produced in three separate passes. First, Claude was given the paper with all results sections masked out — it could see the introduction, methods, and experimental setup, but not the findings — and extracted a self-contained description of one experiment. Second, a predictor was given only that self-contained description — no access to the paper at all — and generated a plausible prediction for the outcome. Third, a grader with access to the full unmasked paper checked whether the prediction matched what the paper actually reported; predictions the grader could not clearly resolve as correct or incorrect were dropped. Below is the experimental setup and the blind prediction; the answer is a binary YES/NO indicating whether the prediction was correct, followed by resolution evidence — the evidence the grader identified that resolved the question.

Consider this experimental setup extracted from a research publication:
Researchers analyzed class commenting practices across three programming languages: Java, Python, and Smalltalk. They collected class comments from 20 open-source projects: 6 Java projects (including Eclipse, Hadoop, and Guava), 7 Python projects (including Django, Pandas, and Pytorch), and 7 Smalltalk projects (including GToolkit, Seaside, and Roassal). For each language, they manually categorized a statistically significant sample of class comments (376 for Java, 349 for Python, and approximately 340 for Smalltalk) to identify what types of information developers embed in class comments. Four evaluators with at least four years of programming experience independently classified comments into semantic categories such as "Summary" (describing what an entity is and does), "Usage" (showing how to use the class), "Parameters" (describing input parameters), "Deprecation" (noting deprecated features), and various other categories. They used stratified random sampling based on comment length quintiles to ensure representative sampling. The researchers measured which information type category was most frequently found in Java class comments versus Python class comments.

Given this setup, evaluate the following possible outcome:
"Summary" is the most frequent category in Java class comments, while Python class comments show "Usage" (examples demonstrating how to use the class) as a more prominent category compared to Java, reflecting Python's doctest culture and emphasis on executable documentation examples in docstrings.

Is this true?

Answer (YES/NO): NO